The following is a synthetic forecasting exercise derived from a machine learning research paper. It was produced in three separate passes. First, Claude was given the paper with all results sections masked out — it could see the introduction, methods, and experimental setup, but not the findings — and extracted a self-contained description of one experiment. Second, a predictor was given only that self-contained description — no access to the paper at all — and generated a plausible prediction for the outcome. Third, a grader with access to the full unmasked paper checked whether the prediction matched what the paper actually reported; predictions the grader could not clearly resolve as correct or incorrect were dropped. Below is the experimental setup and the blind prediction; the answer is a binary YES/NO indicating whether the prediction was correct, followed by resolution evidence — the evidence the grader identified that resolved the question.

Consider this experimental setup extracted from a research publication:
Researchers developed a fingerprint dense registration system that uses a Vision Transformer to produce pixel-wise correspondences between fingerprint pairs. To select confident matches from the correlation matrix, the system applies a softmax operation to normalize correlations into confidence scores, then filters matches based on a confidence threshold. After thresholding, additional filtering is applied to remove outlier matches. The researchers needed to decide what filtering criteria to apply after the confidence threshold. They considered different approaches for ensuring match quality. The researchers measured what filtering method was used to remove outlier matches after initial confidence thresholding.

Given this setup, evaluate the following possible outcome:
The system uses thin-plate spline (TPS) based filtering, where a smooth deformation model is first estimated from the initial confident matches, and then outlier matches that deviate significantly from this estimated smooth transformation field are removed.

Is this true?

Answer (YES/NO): NO